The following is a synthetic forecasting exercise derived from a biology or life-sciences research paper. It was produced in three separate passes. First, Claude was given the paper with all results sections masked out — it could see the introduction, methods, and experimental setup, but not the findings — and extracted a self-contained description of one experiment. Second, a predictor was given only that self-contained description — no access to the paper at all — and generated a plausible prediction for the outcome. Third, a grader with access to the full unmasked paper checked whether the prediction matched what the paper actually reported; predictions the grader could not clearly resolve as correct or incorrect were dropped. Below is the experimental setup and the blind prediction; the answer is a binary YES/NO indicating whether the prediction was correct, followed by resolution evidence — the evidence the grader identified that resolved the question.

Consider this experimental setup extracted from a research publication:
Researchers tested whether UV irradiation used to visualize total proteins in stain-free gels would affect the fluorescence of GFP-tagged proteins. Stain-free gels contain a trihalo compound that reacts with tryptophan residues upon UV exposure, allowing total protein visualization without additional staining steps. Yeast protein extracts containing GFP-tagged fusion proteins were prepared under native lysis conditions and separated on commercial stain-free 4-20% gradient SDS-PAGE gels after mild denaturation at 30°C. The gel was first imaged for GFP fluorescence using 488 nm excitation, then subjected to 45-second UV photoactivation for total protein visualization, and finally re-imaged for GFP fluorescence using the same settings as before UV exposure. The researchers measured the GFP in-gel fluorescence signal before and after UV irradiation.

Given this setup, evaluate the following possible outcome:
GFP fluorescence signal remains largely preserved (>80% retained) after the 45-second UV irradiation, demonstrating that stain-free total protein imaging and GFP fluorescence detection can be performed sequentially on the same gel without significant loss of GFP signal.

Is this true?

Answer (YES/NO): NO